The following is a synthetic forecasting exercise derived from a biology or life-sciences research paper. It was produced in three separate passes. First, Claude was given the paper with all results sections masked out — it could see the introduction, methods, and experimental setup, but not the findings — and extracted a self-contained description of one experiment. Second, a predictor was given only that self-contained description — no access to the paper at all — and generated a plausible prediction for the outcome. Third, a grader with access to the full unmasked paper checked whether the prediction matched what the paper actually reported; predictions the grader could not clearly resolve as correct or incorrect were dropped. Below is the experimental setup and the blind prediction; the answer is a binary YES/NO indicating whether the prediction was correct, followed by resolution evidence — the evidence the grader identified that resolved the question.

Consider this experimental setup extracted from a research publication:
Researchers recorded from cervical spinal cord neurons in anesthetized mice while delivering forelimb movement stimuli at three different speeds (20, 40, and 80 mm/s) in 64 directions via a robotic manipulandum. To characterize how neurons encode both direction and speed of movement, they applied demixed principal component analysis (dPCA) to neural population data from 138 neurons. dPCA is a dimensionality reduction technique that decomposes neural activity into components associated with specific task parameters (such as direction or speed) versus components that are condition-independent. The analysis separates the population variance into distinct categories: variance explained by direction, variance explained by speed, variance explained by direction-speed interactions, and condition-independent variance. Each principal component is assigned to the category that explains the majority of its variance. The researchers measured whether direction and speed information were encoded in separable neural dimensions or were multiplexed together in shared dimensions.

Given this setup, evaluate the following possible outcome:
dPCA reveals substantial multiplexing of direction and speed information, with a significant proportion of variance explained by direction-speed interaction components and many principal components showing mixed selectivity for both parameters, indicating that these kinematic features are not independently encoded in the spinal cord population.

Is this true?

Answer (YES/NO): NO